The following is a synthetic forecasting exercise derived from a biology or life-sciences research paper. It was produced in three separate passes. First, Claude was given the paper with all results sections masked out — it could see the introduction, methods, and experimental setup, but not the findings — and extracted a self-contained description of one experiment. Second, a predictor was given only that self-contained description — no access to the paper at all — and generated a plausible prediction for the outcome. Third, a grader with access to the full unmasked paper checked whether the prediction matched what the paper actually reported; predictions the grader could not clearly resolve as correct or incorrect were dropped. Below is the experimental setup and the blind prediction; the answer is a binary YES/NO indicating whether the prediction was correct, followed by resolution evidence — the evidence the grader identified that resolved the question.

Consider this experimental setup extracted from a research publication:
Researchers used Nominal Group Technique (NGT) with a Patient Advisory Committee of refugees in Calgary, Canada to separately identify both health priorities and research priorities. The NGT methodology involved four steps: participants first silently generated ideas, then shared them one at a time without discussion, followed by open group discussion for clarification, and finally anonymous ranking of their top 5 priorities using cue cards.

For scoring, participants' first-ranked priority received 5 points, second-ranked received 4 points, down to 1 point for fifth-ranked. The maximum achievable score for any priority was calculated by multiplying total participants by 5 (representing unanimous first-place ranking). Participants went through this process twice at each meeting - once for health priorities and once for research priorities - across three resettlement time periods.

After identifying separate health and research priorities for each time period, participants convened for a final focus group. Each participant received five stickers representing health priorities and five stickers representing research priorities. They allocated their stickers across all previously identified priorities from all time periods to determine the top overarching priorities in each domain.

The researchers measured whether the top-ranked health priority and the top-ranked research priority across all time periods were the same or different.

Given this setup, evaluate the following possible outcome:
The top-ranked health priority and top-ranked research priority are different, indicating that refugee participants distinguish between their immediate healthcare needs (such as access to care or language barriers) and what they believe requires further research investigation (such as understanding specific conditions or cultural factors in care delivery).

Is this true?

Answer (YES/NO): YES